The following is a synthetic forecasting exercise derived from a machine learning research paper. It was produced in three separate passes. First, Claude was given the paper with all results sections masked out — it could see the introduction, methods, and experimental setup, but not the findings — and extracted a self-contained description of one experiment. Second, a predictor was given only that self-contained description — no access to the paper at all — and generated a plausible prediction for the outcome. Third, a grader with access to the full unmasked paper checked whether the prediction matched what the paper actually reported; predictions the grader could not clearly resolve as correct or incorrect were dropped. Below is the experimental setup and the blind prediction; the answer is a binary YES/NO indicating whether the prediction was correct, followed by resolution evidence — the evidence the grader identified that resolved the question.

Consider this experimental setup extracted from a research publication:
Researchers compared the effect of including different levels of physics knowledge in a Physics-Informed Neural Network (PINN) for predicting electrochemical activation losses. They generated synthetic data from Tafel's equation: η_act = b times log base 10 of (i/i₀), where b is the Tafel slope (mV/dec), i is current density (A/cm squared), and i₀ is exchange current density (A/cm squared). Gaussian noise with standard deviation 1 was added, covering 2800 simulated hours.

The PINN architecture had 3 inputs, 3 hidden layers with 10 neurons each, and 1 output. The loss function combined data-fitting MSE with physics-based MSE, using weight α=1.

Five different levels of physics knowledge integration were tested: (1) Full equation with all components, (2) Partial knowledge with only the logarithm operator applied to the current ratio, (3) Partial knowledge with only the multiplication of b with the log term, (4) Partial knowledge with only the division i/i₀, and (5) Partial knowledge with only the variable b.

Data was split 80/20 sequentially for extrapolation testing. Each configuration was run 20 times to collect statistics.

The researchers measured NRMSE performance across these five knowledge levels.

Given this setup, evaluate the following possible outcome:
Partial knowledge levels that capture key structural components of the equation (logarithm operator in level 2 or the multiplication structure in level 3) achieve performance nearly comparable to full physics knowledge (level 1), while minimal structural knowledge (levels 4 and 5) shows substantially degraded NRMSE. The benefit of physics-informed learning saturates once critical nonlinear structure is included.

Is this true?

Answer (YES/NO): NO